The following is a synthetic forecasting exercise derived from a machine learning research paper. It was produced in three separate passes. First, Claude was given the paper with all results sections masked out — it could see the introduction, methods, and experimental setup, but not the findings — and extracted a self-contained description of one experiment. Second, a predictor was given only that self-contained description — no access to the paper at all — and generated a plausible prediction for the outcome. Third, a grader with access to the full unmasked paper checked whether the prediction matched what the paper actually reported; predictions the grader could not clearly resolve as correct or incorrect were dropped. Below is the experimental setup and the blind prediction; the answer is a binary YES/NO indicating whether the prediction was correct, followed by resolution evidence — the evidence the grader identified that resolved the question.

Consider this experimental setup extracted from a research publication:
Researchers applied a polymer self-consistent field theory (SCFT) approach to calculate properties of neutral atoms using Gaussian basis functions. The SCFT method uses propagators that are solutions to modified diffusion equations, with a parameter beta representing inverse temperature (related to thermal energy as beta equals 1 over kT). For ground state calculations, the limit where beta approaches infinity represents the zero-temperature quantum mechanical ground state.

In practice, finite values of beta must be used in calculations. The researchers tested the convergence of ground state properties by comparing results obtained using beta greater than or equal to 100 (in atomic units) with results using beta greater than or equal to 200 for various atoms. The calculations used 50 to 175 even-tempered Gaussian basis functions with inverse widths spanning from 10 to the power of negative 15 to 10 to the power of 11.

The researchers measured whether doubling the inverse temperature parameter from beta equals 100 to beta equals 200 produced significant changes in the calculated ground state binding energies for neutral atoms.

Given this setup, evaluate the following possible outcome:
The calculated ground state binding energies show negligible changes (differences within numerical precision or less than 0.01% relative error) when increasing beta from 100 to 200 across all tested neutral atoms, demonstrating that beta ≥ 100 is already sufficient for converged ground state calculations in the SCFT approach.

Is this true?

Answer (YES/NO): YES